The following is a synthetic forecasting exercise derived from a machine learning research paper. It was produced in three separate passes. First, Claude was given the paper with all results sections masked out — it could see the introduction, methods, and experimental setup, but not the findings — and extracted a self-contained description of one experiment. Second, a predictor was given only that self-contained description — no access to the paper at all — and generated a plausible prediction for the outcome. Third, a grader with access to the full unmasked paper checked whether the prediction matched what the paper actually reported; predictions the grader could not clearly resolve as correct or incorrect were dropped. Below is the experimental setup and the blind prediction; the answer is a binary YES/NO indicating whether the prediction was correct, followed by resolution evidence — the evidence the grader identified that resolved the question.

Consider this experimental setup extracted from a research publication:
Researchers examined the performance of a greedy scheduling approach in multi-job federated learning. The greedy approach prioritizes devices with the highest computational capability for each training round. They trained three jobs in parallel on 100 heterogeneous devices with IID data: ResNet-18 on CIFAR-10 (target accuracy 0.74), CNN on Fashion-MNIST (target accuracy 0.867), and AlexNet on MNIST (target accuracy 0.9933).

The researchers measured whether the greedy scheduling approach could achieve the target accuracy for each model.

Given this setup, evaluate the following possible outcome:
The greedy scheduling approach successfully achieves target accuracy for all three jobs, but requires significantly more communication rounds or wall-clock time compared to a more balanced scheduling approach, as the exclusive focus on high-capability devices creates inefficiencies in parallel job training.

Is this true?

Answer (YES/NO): NO